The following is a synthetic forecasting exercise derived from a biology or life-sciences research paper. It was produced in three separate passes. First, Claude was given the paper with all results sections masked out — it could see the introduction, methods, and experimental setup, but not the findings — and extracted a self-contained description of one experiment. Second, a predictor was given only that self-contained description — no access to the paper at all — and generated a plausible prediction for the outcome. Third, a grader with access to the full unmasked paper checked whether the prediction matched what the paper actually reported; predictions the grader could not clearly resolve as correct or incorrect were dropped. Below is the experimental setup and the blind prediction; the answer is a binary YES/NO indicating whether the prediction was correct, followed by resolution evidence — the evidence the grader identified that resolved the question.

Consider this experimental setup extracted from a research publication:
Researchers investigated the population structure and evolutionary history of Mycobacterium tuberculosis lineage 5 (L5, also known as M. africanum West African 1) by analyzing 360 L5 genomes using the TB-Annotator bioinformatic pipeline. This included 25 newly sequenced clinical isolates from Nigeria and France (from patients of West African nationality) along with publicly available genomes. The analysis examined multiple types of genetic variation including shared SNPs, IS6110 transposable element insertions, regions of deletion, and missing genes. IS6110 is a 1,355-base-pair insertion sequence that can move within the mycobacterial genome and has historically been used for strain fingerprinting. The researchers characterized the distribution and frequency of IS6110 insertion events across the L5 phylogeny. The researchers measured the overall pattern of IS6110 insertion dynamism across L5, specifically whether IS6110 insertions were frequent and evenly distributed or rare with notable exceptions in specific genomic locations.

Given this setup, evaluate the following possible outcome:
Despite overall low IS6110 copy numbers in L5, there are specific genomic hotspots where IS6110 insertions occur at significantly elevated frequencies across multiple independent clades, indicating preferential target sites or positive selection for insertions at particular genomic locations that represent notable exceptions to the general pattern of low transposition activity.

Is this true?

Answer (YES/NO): NO